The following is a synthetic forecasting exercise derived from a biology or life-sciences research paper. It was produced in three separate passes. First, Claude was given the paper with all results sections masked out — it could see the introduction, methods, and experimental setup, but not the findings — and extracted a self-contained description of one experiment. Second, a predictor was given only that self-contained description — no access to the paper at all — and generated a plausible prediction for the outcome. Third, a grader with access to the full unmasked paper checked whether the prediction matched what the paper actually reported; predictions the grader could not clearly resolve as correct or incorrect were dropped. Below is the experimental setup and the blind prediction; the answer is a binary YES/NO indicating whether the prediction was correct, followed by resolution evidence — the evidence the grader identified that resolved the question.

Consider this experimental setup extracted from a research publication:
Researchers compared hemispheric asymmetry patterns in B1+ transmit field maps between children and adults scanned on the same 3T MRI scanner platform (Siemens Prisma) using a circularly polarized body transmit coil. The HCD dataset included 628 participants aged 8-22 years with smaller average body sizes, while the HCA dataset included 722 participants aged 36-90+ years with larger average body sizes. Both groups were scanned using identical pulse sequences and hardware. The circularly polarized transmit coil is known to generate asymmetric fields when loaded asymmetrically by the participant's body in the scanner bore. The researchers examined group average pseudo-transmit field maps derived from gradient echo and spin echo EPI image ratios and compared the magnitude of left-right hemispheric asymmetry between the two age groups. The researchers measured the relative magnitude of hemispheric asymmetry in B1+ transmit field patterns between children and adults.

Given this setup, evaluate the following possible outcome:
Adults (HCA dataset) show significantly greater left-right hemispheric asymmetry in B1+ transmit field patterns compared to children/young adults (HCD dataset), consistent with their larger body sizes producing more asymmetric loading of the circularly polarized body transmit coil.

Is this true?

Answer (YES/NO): YES